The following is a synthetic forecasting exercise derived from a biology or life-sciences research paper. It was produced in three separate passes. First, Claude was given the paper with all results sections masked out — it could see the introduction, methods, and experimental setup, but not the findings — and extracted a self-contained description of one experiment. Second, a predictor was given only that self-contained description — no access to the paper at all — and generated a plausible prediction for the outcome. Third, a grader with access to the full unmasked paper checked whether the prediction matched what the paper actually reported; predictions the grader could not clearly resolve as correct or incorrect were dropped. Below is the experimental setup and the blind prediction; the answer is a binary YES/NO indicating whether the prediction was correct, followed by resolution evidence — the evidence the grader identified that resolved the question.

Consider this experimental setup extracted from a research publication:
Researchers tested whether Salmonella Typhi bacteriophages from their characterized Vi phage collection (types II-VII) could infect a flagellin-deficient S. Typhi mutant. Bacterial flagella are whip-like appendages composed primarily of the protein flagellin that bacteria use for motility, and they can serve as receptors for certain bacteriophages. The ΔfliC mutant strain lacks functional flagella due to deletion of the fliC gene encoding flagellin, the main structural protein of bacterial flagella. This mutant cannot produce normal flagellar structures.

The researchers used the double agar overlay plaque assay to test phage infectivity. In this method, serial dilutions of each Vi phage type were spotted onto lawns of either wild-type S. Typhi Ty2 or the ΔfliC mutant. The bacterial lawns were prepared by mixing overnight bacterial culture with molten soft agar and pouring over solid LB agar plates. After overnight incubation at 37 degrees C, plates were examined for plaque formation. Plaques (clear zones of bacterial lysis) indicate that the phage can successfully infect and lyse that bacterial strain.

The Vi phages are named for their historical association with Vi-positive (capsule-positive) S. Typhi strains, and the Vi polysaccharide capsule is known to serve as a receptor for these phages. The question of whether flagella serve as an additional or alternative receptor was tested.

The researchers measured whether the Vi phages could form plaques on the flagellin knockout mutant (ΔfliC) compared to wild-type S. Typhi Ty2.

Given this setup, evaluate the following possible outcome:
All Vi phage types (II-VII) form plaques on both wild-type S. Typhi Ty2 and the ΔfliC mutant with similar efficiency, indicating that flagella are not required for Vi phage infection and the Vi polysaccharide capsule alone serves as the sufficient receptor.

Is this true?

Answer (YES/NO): NO